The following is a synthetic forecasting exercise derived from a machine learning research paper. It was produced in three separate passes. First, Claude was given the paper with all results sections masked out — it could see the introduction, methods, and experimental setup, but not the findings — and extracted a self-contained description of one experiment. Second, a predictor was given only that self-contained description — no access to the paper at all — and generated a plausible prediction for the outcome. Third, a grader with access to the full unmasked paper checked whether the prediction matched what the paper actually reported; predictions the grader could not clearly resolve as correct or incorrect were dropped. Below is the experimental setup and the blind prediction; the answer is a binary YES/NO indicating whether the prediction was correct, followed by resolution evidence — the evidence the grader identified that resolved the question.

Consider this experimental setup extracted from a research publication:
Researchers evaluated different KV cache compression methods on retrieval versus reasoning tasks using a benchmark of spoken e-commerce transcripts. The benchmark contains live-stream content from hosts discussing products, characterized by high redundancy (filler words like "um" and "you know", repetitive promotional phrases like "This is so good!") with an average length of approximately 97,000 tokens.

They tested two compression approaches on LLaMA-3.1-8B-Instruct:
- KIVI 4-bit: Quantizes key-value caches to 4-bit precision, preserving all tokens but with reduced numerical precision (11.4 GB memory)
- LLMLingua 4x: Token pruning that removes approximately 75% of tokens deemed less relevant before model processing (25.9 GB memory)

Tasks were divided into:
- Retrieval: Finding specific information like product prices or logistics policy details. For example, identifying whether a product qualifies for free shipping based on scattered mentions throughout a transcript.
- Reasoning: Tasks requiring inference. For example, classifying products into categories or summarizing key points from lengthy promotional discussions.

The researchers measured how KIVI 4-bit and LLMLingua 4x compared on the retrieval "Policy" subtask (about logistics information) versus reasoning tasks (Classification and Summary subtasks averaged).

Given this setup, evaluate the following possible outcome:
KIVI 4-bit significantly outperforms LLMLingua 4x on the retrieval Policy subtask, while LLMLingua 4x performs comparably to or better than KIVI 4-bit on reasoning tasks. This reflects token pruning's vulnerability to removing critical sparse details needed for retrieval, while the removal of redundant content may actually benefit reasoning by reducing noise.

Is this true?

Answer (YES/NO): YES